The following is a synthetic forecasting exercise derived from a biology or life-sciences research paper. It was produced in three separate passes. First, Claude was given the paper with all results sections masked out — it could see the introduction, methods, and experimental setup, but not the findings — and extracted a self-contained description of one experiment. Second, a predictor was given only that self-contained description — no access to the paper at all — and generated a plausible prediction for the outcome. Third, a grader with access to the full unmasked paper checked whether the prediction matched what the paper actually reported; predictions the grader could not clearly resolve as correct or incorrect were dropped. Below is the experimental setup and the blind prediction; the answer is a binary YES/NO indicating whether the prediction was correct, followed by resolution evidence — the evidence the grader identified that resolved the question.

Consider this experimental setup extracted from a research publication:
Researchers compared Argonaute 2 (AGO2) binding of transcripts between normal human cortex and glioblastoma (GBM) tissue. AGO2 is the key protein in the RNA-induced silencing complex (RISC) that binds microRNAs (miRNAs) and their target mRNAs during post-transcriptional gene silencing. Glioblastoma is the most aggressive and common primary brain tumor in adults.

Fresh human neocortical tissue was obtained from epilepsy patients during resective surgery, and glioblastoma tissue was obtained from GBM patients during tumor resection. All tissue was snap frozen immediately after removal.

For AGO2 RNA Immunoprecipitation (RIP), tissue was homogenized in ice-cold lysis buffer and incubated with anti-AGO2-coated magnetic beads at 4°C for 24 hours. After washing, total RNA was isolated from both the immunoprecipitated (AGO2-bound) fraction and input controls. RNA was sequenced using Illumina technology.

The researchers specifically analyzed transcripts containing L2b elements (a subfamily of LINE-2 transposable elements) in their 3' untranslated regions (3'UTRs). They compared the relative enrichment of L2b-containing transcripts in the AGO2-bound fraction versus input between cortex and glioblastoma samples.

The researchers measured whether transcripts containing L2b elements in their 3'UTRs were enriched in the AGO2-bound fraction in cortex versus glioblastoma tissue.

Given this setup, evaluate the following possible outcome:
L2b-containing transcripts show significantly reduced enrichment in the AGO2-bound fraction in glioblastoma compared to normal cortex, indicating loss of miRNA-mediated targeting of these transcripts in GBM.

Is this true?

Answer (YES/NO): YES